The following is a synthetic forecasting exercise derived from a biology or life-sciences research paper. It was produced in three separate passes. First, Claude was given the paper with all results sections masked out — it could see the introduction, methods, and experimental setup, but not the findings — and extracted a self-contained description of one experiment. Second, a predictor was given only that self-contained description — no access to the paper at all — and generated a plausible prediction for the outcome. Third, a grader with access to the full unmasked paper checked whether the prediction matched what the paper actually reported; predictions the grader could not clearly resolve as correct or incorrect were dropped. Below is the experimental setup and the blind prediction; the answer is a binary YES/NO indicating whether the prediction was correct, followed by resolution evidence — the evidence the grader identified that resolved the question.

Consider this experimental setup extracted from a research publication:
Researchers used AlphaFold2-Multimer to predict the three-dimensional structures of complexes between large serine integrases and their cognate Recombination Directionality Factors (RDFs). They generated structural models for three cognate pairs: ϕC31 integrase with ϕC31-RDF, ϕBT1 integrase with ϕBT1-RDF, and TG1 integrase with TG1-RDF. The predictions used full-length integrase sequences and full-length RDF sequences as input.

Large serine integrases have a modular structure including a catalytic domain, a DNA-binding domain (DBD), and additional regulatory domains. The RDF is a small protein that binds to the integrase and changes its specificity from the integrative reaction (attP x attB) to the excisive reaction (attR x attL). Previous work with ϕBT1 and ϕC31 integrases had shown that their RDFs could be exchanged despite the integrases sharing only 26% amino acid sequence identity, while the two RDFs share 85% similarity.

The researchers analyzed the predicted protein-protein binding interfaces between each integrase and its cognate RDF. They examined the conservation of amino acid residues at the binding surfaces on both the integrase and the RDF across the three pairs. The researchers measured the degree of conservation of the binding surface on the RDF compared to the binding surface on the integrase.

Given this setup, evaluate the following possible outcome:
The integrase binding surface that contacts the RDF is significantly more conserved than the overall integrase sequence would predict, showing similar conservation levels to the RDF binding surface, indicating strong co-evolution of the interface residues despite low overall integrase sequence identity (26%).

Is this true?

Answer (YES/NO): NO